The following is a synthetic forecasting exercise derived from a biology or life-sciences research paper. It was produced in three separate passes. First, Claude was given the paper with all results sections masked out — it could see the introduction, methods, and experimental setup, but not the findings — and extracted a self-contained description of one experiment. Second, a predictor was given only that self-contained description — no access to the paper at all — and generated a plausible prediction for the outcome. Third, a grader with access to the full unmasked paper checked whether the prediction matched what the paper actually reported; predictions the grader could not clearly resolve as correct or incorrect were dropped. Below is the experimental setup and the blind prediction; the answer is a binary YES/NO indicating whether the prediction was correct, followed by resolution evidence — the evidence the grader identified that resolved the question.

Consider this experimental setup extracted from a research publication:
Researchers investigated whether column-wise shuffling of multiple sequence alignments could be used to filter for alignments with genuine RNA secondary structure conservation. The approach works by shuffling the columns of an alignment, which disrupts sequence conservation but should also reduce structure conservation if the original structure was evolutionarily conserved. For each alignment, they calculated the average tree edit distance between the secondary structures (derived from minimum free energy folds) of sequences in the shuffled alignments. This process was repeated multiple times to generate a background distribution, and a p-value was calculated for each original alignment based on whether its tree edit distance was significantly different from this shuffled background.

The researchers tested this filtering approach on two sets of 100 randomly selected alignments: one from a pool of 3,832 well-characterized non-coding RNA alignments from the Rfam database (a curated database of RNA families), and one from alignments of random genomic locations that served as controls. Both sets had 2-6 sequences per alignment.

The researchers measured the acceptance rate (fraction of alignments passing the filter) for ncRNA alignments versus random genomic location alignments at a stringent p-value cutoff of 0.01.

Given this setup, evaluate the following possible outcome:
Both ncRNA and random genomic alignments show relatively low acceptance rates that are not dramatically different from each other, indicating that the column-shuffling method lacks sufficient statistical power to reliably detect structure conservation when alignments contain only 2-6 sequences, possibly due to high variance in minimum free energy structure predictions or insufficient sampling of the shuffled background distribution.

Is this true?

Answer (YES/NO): NO